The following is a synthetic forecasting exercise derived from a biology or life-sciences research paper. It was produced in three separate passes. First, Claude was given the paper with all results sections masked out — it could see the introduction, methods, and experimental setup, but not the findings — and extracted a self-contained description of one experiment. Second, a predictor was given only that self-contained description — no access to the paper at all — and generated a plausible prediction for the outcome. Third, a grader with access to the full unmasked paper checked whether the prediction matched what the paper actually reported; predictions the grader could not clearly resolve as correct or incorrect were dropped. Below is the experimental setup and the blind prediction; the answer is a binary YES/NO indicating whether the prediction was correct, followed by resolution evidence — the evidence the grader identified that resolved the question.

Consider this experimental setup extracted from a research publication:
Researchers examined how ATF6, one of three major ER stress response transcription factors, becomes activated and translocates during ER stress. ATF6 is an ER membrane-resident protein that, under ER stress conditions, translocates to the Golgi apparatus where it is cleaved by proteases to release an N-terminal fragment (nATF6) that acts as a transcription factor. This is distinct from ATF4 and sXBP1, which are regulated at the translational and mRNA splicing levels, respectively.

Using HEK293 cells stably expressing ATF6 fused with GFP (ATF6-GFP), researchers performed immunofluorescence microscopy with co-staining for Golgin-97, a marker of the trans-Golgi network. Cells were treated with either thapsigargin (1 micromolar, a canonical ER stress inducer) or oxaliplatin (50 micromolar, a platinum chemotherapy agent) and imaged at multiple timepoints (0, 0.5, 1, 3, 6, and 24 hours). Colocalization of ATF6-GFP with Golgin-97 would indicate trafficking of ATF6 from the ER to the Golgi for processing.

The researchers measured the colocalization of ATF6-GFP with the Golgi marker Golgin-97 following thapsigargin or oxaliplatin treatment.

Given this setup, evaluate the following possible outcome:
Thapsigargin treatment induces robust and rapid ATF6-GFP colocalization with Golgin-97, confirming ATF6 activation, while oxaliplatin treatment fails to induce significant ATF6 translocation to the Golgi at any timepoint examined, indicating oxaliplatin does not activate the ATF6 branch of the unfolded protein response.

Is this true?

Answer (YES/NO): NO